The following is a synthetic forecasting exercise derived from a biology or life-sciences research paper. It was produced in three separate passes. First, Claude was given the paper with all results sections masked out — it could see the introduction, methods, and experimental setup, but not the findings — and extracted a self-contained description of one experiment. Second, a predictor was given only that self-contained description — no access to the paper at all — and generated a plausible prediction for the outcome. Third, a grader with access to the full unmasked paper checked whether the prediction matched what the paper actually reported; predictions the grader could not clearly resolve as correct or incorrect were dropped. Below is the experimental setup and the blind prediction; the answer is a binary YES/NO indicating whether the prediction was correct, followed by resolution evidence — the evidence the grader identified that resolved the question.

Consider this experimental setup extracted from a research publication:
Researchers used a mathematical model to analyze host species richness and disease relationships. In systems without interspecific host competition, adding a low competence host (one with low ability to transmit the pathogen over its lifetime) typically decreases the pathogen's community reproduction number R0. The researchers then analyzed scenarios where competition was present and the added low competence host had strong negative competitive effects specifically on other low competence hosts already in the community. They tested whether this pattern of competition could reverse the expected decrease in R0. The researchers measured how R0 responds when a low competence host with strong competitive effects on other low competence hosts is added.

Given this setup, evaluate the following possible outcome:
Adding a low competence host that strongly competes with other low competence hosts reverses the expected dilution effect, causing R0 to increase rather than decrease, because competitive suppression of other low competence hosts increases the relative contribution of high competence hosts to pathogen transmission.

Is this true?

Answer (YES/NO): YES